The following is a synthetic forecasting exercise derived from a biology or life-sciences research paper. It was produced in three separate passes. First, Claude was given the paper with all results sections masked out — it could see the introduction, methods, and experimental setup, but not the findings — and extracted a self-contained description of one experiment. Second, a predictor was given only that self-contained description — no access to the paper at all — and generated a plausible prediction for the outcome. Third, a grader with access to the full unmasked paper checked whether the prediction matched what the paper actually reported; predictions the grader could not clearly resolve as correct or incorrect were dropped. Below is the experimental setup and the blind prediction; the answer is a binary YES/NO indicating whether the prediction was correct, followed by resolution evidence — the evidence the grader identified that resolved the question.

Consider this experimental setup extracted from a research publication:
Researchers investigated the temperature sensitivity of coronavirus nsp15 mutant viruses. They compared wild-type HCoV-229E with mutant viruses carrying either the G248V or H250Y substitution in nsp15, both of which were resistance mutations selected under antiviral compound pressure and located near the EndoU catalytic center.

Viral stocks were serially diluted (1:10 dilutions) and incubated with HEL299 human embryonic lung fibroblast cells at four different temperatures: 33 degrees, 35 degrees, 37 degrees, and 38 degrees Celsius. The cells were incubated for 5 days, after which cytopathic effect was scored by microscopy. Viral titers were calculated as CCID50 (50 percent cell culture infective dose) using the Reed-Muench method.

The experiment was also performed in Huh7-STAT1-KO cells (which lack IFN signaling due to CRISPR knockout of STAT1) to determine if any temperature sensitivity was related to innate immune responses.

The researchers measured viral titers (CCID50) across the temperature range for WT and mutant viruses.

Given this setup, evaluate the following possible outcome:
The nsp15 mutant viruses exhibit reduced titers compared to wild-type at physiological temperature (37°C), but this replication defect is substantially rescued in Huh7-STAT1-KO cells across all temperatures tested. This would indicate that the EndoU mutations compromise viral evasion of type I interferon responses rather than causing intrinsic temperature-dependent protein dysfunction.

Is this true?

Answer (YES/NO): YES